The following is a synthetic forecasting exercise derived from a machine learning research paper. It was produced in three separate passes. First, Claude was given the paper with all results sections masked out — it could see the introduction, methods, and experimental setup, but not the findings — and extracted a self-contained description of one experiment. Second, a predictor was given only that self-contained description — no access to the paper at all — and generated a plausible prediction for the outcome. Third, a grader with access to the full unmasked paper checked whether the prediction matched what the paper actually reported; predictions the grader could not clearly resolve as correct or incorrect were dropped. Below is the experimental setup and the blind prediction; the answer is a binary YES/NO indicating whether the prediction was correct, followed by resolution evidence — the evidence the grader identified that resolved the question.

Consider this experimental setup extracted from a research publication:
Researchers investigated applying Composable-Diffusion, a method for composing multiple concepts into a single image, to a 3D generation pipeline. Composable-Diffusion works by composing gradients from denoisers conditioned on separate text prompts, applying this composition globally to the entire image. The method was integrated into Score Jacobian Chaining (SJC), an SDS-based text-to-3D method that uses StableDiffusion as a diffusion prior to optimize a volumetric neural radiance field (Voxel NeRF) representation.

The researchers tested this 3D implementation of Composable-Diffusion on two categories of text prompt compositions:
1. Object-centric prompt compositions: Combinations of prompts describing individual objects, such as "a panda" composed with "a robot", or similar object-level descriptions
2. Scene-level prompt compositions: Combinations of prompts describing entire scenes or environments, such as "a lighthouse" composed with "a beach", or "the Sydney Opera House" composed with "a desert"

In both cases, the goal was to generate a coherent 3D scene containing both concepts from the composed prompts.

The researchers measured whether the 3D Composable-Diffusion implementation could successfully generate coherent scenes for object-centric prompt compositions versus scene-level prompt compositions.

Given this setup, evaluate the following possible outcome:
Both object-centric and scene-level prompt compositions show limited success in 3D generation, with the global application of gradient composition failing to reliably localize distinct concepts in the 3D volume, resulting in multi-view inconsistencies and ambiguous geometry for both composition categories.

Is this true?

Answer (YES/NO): NO